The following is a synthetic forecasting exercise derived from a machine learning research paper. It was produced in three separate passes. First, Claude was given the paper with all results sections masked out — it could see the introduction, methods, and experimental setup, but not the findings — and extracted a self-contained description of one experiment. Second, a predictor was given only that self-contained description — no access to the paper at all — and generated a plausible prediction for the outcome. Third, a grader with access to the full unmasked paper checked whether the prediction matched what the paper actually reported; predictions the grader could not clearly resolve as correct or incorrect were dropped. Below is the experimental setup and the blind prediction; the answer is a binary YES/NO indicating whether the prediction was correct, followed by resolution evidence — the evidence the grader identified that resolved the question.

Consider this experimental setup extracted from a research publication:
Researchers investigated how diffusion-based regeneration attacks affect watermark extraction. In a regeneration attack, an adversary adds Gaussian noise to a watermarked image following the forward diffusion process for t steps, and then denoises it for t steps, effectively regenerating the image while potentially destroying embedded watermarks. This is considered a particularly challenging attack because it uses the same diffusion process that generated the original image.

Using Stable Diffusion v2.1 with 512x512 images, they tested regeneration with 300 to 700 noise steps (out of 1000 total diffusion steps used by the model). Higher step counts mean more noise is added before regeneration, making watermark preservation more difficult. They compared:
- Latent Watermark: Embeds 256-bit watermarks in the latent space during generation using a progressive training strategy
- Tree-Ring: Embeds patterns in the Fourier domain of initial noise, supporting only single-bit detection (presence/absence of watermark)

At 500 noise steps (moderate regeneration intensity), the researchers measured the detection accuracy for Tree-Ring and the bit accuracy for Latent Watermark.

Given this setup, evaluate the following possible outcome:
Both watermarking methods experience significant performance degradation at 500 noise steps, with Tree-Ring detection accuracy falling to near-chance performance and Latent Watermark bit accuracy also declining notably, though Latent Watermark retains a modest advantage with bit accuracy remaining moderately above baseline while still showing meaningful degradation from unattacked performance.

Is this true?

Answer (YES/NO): NO